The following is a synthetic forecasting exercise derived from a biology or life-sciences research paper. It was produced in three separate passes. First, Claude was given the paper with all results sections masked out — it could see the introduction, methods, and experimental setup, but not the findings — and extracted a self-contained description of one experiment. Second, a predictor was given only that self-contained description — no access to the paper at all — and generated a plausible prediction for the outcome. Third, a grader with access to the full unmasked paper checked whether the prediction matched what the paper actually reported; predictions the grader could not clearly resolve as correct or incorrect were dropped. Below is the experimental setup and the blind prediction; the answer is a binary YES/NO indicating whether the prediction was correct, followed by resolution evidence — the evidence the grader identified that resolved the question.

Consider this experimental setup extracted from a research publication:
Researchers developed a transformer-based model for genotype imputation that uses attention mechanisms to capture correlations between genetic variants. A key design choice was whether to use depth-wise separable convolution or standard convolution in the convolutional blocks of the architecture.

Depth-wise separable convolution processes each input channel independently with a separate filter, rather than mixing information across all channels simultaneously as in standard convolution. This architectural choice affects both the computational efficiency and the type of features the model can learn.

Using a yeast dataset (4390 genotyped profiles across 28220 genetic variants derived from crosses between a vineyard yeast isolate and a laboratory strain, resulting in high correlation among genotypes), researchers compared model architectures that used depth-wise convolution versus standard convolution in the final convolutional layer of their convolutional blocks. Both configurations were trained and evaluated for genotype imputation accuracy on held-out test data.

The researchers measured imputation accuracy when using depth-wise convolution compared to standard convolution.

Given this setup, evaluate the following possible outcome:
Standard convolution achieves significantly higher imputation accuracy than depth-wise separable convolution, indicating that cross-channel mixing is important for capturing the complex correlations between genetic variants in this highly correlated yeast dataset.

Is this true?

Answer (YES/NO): NO